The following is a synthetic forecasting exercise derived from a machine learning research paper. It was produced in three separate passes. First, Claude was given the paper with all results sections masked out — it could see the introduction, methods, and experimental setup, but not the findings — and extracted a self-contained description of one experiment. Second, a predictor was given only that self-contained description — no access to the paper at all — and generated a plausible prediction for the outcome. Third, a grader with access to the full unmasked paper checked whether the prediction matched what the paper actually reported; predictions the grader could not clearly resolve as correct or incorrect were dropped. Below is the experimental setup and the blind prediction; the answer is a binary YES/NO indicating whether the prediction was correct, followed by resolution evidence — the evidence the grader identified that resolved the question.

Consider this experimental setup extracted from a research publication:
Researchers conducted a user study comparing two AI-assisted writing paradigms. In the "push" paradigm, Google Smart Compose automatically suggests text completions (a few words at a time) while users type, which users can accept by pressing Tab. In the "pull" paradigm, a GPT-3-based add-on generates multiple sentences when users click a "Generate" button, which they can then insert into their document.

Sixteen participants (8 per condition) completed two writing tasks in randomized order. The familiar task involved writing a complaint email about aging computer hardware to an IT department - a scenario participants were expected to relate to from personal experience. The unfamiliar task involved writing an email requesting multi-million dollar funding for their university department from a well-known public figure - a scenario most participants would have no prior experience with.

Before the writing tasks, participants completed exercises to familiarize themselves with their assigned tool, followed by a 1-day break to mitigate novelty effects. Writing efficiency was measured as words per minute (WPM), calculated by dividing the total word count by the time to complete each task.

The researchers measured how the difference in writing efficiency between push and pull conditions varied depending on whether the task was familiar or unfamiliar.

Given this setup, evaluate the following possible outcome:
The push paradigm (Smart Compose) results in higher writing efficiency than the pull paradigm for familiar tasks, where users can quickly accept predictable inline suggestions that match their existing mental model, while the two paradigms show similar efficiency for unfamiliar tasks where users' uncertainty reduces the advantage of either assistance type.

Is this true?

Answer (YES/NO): NO